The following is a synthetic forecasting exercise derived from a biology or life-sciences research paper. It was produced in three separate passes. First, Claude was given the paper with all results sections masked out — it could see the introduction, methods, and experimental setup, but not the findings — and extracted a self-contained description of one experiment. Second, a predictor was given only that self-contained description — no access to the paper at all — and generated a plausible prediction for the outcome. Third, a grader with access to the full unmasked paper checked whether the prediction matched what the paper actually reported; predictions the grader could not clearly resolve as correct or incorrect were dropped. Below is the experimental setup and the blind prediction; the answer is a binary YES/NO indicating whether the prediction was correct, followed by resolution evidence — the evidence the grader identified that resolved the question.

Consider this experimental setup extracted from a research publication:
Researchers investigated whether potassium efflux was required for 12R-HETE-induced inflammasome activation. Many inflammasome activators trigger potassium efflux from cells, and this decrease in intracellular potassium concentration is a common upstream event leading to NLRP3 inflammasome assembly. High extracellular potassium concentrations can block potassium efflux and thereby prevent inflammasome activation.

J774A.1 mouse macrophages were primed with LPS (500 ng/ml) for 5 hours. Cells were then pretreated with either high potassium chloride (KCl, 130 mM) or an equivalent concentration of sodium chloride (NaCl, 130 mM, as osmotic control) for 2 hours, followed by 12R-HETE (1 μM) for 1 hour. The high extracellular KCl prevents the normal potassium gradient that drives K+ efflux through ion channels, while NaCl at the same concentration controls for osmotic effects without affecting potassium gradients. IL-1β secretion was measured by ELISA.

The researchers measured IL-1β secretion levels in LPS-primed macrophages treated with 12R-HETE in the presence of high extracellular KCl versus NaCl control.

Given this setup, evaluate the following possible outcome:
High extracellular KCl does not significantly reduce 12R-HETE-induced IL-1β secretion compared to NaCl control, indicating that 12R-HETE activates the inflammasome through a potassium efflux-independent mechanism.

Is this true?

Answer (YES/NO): NO